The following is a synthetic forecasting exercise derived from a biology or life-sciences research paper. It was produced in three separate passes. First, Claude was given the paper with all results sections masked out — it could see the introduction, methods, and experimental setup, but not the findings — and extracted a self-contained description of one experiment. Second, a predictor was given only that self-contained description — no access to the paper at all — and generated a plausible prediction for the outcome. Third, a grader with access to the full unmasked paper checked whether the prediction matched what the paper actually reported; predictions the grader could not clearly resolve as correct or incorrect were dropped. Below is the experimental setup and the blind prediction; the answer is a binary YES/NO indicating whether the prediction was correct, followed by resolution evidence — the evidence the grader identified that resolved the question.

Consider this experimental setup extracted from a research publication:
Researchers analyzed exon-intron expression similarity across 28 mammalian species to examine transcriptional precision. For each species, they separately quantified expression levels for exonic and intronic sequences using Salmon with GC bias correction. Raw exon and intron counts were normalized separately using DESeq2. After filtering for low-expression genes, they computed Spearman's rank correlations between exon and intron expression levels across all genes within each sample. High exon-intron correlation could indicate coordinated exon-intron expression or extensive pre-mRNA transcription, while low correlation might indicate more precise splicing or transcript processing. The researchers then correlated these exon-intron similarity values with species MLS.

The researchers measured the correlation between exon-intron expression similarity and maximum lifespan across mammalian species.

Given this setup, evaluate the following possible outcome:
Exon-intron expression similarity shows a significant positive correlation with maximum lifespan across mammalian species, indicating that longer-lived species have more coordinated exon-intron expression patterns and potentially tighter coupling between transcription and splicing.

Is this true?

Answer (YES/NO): NO